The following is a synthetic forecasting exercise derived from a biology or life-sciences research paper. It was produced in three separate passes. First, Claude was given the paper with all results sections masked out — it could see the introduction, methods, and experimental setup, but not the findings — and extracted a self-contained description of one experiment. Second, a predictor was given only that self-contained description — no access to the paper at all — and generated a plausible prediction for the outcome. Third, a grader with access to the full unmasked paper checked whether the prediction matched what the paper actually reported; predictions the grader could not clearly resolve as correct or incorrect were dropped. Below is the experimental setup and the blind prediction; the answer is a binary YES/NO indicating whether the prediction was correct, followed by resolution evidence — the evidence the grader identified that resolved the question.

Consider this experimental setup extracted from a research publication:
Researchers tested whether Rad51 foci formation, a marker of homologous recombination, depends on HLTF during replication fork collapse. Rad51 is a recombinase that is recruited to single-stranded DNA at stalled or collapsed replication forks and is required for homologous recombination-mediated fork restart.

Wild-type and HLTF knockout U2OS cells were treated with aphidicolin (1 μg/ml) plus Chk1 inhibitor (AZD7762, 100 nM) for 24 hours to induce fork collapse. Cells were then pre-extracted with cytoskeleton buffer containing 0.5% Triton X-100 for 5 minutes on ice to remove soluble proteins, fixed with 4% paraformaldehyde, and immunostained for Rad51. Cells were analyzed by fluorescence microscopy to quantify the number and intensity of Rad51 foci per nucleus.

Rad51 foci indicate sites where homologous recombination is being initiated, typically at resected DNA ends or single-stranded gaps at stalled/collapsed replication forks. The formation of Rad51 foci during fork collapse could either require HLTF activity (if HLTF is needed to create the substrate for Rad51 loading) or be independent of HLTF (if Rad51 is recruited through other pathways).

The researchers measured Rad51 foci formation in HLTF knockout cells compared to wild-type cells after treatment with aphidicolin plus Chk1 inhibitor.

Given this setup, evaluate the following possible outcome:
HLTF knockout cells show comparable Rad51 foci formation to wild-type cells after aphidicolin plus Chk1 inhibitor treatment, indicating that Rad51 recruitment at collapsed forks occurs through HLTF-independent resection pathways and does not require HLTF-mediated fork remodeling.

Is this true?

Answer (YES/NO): NO